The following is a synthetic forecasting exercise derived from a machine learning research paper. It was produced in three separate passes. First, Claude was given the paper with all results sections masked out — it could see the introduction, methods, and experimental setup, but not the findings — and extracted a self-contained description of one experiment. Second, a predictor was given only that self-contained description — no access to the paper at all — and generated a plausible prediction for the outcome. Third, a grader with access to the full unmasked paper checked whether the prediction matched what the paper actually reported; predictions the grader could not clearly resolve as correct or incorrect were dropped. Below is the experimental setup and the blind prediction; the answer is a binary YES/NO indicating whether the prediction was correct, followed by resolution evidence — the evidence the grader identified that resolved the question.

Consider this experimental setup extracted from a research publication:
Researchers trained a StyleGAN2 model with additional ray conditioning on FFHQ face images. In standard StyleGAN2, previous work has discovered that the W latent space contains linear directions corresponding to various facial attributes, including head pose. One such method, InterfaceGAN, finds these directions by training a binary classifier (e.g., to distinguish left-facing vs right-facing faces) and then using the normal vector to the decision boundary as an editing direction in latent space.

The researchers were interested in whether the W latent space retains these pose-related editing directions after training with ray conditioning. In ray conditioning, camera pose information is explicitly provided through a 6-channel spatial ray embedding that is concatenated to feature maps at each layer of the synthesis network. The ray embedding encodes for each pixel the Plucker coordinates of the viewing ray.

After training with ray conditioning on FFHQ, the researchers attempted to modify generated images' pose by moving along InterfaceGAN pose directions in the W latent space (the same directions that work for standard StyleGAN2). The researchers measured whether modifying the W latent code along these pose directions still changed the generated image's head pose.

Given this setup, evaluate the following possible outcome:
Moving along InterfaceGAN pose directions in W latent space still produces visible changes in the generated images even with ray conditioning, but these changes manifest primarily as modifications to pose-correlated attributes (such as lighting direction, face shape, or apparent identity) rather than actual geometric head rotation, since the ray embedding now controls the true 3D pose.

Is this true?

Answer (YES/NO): NO